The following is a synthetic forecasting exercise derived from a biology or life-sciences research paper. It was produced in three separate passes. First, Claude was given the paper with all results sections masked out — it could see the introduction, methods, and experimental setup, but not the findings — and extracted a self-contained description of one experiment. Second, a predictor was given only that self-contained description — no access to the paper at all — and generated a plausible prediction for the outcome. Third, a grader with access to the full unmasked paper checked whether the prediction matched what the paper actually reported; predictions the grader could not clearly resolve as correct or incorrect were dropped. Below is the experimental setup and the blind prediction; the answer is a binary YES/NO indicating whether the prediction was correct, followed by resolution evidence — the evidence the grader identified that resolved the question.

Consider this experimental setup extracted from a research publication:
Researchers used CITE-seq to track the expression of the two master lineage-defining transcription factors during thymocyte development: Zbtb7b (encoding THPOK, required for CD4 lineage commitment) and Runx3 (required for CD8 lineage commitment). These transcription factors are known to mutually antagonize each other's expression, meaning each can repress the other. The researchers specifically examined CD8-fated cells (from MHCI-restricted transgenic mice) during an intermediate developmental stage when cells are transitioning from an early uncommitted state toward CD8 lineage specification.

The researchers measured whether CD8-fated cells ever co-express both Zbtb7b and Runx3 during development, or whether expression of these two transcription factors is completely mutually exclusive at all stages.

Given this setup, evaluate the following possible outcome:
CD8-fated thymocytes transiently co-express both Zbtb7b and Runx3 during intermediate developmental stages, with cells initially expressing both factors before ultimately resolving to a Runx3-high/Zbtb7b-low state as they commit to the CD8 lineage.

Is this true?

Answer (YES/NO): YES